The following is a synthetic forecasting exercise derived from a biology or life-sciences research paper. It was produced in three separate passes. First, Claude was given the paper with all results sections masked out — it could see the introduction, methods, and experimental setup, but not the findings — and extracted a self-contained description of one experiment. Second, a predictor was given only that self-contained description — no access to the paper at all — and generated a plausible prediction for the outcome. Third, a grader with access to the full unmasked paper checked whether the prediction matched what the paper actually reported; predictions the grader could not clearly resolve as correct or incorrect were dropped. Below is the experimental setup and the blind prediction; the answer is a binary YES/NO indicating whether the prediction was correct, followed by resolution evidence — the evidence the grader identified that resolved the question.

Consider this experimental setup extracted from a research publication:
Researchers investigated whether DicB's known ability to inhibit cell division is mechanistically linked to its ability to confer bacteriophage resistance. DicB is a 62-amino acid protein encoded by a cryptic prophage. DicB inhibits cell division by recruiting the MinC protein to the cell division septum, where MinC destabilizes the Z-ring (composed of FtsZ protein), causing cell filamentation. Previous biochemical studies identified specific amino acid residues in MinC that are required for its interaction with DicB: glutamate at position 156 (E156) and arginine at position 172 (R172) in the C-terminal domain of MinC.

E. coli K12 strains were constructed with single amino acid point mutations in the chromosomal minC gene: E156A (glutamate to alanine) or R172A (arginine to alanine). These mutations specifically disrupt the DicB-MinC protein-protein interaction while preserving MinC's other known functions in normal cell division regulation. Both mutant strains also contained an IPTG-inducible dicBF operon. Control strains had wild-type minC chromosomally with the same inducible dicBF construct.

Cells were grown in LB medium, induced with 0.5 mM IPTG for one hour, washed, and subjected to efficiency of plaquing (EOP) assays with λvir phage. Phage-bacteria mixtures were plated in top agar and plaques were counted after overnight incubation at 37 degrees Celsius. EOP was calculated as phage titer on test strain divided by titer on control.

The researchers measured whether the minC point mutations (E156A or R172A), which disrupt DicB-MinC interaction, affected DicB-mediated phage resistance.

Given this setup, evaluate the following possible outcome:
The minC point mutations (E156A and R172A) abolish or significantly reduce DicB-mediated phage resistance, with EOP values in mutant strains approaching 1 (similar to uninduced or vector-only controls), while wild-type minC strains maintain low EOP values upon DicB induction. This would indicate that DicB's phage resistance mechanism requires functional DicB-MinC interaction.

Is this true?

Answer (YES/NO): NO